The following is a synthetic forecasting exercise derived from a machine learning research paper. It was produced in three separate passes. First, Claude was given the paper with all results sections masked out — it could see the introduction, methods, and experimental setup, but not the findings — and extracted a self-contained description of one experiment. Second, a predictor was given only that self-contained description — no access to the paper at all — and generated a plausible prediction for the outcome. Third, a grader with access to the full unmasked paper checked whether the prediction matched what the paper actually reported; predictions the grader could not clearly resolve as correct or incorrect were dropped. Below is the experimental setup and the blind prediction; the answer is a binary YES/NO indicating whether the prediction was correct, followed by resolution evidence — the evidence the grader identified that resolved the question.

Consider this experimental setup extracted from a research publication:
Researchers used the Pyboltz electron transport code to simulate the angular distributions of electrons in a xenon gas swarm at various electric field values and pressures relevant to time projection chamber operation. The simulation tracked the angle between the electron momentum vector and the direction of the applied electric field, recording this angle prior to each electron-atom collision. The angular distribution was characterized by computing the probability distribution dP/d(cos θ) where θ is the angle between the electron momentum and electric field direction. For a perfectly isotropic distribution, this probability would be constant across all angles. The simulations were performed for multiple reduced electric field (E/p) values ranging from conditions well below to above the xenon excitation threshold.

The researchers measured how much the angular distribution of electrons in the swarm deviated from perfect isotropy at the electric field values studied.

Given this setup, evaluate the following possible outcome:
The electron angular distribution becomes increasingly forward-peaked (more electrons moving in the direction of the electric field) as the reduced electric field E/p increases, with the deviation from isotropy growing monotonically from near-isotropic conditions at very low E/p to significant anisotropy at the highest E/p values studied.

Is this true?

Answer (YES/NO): NO